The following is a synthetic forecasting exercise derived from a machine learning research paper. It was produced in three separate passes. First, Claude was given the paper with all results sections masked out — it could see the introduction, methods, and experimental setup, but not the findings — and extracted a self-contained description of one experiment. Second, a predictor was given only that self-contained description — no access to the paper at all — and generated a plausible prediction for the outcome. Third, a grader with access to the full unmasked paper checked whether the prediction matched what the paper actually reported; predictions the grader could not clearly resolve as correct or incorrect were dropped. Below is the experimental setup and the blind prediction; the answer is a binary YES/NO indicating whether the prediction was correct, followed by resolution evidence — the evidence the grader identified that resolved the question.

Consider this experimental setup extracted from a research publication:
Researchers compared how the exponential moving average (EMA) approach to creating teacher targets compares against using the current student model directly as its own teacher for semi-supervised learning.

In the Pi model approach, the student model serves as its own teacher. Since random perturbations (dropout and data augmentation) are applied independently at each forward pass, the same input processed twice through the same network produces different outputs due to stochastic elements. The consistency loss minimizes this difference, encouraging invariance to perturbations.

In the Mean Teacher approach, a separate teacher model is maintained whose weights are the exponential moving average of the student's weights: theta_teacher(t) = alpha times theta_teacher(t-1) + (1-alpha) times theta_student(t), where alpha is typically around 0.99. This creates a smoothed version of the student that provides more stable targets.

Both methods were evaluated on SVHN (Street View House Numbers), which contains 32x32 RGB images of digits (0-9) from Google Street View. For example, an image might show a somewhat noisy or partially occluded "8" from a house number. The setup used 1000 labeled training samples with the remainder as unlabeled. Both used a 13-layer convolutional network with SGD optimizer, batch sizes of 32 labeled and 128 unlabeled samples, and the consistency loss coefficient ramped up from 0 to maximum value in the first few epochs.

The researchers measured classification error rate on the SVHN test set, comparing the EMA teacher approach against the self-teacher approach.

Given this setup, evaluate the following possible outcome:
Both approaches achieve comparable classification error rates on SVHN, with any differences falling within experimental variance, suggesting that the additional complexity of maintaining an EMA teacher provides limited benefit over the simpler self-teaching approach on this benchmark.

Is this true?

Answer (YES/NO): NO